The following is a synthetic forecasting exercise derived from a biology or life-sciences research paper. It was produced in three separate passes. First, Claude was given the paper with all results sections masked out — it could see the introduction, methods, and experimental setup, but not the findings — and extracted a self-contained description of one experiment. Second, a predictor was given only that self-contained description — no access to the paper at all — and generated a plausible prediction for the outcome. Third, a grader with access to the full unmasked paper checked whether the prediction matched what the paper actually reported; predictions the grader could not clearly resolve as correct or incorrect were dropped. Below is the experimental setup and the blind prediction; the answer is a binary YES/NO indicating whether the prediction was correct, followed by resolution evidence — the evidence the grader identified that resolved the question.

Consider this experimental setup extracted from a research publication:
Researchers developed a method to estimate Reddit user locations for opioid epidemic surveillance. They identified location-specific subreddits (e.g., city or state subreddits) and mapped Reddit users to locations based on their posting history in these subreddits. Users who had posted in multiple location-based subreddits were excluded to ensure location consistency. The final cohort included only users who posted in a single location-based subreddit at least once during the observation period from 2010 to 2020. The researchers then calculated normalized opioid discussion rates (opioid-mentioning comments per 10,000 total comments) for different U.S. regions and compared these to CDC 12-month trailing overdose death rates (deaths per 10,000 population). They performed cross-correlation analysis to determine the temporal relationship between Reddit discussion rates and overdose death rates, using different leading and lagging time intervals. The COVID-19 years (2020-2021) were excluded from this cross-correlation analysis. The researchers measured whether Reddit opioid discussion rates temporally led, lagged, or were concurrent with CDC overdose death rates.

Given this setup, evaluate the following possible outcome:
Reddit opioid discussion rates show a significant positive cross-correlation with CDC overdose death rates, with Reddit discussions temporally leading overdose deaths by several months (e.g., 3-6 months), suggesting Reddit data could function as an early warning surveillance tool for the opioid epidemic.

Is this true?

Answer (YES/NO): NO